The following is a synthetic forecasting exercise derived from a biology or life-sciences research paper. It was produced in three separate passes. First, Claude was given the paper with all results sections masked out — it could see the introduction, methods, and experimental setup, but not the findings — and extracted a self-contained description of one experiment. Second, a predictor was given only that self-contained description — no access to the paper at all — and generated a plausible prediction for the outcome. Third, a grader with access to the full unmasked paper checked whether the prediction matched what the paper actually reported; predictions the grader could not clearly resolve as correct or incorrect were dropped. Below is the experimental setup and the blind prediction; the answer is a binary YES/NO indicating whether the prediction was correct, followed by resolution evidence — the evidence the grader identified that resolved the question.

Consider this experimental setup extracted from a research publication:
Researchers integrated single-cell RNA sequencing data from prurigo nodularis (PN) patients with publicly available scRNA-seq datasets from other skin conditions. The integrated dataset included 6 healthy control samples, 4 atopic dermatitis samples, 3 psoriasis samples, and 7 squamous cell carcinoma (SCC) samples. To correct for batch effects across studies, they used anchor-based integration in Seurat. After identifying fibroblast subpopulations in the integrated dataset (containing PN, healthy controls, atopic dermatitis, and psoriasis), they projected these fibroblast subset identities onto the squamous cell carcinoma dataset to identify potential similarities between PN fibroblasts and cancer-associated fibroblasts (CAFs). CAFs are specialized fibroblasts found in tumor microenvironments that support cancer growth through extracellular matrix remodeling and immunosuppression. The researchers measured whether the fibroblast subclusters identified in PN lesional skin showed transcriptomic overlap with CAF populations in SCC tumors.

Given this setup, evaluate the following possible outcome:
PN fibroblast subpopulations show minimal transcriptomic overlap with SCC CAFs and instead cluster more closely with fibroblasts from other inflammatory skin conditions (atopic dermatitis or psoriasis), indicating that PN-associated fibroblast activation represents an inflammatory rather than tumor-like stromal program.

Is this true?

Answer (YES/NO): NO